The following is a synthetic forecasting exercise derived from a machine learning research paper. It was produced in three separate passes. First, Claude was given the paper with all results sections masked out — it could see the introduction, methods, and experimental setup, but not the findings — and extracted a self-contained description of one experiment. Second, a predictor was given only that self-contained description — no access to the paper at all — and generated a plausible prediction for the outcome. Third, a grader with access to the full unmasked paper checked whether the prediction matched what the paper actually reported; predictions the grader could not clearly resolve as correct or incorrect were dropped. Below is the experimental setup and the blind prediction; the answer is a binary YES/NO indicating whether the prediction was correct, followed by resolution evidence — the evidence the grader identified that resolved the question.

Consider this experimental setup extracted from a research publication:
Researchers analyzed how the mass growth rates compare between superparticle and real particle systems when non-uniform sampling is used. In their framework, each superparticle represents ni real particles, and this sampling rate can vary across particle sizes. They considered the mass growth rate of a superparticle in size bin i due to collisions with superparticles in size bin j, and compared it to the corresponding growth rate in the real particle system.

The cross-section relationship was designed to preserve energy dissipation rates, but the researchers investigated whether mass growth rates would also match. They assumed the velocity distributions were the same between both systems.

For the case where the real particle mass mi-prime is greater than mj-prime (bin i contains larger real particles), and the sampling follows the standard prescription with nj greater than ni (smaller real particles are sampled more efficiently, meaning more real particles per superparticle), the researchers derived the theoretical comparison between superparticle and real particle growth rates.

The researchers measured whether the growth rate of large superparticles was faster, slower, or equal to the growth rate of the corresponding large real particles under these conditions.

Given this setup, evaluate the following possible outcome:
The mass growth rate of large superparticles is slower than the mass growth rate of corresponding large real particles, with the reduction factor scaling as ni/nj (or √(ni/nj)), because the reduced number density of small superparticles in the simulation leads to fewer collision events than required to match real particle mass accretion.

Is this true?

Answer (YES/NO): NO